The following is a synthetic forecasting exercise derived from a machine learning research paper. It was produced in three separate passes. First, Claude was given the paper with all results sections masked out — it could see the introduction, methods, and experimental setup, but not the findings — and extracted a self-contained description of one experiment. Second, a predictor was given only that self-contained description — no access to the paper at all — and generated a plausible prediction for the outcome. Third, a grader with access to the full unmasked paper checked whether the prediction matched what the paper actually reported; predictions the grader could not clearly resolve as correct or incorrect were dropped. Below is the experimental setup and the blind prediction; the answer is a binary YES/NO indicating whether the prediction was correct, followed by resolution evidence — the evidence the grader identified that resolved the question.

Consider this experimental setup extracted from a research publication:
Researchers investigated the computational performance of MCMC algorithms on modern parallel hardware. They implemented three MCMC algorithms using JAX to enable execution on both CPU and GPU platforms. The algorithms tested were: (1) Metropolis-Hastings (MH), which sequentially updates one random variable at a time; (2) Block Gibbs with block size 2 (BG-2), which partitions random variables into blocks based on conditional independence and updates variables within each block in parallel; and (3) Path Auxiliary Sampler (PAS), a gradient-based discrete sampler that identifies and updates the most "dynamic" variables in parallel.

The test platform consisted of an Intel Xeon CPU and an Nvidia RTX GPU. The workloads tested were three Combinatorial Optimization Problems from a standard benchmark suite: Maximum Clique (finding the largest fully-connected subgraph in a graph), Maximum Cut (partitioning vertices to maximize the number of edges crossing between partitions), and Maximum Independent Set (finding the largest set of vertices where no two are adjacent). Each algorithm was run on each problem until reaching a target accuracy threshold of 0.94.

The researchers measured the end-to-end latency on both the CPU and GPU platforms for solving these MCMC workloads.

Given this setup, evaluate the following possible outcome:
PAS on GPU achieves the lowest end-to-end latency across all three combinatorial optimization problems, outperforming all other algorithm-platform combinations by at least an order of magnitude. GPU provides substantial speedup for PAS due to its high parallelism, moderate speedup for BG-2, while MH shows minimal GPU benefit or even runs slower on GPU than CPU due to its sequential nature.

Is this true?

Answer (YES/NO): NO